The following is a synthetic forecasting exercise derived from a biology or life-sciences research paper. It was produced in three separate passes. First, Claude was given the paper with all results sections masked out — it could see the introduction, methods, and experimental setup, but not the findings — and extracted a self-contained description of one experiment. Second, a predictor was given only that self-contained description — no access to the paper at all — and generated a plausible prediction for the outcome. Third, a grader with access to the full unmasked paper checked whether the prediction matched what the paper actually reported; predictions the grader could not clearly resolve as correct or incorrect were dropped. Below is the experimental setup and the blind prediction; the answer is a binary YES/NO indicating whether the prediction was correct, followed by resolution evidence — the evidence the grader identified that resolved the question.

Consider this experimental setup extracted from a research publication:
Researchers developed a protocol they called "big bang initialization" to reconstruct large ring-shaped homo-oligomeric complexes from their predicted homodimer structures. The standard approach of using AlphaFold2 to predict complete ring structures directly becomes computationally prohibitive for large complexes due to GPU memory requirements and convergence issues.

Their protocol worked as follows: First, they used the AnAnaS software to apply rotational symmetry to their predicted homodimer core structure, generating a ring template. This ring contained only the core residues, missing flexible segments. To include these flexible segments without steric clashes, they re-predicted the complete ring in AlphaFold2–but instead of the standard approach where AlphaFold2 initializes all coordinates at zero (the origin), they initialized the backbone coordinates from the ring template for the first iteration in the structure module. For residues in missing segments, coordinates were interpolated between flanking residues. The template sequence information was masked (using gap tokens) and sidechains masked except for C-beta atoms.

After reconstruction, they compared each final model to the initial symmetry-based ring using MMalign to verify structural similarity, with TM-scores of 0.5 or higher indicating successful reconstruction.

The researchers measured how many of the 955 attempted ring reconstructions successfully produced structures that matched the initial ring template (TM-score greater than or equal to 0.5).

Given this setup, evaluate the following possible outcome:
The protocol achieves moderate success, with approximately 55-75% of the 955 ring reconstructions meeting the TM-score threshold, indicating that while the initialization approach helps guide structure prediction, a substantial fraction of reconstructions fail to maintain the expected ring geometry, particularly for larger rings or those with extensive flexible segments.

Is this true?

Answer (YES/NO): NO